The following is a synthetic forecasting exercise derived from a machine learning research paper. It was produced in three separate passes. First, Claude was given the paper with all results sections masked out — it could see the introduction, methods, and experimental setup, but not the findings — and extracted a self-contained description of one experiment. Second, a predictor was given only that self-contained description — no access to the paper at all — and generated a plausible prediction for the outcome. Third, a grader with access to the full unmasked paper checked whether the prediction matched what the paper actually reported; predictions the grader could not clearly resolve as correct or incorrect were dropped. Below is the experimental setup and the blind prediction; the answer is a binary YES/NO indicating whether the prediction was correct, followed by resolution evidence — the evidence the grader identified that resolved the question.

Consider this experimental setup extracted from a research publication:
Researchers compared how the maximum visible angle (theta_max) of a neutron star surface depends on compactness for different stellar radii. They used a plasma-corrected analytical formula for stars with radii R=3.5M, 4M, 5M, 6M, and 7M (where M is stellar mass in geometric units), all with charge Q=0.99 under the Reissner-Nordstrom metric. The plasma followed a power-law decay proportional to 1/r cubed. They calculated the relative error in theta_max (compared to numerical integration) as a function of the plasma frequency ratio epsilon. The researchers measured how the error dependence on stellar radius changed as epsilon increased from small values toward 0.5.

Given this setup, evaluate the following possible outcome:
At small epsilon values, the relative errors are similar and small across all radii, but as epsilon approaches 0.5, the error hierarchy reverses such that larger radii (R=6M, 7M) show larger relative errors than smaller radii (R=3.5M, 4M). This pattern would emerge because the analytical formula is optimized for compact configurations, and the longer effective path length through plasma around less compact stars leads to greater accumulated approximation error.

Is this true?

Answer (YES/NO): NO